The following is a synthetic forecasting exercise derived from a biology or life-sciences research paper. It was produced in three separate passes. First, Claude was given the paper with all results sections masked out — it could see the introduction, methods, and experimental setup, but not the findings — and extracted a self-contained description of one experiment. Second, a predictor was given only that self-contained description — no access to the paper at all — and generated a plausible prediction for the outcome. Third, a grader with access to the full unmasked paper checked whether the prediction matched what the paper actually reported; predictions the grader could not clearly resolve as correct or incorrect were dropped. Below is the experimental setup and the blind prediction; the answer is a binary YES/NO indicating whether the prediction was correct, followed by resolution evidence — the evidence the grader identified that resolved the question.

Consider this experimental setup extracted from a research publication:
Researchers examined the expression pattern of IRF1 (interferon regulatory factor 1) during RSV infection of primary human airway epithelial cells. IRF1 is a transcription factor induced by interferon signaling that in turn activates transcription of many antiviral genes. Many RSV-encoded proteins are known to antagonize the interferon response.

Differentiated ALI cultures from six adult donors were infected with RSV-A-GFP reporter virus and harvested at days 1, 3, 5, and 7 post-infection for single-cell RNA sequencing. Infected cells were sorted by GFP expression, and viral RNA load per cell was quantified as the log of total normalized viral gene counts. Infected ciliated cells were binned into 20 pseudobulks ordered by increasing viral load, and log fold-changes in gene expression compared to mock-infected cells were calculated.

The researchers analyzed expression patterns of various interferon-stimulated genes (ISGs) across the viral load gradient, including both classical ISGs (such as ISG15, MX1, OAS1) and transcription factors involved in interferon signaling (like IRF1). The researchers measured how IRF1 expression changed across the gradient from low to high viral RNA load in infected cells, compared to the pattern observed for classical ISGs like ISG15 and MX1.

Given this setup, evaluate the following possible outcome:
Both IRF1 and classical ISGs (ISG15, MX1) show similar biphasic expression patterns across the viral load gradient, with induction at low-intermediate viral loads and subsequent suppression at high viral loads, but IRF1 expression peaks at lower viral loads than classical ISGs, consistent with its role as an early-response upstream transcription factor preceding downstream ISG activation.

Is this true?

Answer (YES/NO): NO